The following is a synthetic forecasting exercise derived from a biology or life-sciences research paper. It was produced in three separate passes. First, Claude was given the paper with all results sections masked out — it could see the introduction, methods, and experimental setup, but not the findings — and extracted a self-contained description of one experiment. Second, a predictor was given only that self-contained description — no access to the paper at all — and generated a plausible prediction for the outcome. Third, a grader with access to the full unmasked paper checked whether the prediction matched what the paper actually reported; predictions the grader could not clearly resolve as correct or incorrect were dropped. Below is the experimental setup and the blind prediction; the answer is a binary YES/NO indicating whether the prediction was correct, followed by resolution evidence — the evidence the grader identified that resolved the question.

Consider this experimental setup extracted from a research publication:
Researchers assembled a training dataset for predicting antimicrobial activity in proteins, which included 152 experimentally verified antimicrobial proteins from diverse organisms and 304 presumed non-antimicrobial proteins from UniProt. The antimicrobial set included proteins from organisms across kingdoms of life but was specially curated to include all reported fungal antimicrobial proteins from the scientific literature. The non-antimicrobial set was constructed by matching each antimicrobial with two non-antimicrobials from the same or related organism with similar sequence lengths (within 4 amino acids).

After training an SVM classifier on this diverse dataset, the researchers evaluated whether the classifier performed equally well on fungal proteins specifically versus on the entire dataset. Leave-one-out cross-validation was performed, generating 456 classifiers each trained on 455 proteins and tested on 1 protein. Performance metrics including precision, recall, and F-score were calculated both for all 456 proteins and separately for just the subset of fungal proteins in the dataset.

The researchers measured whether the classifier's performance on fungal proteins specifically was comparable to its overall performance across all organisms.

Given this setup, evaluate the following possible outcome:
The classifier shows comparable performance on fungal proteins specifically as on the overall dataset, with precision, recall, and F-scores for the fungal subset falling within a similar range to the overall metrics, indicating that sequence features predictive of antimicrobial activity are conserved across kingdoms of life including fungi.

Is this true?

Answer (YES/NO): NO